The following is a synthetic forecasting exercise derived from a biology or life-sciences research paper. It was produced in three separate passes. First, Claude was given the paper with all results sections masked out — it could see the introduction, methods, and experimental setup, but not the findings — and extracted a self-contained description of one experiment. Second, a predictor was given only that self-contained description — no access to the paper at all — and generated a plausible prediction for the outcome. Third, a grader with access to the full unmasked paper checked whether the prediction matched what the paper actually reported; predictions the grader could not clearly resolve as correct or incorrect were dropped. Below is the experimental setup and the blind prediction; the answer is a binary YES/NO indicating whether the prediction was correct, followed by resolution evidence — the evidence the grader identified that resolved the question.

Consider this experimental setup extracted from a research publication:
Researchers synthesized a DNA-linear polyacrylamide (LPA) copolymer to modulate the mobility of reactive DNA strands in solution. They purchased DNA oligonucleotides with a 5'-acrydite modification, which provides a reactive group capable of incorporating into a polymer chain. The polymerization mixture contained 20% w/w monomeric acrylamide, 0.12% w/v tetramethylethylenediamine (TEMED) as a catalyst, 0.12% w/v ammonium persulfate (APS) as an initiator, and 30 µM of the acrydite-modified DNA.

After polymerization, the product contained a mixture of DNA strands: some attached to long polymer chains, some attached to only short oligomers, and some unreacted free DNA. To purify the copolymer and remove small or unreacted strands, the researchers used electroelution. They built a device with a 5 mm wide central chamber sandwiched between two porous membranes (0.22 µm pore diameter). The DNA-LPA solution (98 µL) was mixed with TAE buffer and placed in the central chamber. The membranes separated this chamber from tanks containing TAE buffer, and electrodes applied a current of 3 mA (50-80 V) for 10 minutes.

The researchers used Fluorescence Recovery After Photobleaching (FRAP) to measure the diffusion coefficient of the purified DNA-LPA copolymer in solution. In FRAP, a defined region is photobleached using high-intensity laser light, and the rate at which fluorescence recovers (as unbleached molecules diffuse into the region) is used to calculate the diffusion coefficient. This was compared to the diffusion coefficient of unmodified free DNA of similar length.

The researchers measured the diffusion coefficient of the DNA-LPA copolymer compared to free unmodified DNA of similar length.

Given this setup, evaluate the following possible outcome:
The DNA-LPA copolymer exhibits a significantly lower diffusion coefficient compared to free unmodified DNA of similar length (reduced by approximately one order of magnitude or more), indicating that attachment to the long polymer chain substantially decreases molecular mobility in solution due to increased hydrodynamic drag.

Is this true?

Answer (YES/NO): YES